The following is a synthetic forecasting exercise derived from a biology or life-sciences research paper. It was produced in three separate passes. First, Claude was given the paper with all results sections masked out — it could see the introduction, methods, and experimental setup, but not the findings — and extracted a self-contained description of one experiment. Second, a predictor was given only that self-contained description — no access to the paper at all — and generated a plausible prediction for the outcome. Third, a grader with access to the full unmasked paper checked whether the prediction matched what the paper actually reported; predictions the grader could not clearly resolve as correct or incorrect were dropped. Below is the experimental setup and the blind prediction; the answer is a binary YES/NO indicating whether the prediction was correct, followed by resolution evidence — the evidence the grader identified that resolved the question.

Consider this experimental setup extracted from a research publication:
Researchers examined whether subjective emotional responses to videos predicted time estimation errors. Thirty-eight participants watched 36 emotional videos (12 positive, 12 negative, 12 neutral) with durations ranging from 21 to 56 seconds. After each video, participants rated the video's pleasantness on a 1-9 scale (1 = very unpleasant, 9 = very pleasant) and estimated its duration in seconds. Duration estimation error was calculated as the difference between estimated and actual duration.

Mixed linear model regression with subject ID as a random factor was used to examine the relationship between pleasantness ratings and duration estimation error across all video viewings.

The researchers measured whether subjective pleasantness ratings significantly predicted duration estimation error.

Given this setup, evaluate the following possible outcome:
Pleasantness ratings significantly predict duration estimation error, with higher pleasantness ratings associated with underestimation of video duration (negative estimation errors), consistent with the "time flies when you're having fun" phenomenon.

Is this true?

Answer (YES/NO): NO